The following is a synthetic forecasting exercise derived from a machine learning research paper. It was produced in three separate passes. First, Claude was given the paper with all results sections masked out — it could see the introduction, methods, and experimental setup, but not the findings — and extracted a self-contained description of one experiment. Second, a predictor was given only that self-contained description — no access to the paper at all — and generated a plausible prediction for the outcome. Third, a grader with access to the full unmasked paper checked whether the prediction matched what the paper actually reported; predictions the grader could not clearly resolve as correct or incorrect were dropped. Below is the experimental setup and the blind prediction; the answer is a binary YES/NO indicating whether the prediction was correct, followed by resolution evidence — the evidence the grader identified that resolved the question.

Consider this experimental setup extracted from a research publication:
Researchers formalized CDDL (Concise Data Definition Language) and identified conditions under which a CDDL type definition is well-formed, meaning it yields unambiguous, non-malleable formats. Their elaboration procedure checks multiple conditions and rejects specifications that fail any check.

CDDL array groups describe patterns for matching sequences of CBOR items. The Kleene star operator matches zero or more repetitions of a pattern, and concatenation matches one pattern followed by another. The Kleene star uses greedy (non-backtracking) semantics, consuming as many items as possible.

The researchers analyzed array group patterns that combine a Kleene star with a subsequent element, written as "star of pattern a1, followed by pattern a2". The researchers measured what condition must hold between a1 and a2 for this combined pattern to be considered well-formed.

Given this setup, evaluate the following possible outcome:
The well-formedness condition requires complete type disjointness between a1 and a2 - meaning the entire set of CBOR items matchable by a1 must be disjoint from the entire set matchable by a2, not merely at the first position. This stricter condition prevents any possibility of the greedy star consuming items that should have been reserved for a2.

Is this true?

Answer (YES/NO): YES